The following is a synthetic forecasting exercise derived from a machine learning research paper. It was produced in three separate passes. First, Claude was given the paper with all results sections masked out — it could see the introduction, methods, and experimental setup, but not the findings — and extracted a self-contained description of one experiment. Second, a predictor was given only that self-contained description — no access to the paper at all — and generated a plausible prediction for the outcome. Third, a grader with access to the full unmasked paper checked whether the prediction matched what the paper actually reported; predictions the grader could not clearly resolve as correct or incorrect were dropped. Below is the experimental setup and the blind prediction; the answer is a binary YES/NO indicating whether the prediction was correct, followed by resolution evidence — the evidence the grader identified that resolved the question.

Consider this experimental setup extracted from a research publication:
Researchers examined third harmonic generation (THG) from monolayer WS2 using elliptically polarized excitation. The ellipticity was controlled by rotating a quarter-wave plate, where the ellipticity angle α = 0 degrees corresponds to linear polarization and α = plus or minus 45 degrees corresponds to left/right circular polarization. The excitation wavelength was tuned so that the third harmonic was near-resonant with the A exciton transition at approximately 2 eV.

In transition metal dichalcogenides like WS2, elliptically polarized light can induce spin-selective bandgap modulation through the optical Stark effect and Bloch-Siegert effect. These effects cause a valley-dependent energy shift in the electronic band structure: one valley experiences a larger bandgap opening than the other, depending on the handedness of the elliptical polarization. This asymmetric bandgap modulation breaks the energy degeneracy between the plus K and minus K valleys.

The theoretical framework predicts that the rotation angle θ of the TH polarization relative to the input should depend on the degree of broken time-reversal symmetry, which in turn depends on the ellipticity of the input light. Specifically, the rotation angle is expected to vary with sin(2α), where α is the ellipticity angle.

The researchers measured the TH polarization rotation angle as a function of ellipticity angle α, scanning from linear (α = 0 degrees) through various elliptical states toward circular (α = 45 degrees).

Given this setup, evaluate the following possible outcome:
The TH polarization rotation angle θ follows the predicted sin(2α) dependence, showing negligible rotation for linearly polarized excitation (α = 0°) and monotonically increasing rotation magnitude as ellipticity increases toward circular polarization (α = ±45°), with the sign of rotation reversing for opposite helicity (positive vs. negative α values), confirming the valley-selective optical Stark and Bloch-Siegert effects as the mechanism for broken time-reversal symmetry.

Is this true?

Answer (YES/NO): YES